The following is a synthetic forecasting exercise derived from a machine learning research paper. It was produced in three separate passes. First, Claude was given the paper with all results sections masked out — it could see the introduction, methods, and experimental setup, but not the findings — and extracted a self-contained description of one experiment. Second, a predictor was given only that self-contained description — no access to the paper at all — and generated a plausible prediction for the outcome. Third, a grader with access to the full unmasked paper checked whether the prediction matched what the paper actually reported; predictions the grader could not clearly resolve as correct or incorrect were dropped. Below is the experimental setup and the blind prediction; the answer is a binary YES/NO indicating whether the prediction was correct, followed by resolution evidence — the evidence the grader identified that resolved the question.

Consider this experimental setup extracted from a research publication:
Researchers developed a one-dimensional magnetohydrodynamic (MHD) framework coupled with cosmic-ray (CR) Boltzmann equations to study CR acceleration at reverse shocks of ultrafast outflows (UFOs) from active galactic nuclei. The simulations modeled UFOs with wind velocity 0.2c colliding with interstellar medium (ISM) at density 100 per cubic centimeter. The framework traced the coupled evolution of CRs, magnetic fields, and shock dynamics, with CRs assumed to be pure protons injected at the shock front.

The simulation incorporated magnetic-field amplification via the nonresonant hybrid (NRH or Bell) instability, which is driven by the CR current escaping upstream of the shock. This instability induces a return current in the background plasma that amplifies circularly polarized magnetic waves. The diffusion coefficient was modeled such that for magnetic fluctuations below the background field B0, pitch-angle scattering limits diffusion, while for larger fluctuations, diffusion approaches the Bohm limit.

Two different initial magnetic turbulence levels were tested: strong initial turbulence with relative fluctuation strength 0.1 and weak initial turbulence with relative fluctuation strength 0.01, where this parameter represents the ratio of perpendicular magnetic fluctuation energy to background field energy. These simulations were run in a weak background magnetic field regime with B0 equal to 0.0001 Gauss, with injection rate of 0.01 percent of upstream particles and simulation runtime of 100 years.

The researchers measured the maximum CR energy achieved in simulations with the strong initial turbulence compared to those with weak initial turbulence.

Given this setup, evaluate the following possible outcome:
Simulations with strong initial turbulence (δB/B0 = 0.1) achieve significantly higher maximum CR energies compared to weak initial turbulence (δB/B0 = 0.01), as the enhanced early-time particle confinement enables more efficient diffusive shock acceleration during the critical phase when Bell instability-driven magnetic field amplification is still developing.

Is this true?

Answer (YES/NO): NO